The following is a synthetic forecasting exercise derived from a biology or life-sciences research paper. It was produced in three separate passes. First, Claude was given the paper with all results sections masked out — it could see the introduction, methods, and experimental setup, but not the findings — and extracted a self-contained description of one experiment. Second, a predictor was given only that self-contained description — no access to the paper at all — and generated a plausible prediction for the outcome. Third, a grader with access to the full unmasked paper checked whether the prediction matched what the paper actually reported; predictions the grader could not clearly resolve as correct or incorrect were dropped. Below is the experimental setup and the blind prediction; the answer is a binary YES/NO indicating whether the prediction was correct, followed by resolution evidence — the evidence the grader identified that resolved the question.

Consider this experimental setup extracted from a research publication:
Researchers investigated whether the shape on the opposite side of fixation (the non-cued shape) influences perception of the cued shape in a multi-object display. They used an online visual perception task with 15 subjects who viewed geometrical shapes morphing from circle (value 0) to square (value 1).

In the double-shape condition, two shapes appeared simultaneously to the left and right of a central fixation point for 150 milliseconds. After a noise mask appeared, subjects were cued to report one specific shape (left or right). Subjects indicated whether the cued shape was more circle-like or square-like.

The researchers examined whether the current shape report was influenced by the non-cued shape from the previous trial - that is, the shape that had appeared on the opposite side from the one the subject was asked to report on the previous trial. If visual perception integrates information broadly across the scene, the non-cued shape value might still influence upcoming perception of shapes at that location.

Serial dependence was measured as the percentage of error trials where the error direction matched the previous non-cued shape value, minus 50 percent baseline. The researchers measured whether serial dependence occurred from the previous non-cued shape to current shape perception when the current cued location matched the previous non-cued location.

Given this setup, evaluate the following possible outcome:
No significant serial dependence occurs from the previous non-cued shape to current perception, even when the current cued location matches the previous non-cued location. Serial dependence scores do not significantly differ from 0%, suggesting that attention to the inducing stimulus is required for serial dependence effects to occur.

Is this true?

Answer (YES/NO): NO